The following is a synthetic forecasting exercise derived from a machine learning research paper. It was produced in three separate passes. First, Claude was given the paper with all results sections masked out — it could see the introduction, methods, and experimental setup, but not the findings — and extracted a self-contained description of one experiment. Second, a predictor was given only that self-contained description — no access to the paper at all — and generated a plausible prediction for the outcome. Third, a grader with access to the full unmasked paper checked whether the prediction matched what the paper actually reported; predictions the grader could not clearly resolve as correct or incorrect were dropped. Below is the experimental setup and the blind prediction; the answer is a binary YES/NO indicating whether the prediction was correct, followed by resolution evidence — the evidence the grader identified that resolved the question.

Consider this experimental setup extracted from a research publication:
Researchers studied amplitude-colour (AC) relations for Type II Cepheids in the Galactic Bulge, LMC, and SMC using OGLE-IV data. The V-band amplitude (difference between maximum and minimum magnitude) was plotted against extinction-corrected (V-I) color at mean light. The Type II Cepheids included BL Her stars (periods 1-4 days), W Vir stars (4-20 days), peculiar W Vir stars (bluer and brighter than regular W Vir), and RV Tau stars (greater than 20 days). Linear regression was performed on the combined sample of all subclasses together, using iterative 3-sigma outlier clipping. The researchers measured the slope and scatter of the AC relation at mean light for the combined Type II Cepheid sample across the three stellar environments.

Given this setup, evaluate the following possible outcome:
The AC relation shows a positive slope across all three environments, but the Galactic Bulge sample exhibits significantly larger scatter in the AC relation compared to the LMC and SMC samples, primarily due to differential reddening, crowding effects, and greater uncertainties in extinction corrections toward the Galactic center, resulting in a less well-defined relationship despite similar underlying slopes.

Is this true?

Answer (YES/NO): NO